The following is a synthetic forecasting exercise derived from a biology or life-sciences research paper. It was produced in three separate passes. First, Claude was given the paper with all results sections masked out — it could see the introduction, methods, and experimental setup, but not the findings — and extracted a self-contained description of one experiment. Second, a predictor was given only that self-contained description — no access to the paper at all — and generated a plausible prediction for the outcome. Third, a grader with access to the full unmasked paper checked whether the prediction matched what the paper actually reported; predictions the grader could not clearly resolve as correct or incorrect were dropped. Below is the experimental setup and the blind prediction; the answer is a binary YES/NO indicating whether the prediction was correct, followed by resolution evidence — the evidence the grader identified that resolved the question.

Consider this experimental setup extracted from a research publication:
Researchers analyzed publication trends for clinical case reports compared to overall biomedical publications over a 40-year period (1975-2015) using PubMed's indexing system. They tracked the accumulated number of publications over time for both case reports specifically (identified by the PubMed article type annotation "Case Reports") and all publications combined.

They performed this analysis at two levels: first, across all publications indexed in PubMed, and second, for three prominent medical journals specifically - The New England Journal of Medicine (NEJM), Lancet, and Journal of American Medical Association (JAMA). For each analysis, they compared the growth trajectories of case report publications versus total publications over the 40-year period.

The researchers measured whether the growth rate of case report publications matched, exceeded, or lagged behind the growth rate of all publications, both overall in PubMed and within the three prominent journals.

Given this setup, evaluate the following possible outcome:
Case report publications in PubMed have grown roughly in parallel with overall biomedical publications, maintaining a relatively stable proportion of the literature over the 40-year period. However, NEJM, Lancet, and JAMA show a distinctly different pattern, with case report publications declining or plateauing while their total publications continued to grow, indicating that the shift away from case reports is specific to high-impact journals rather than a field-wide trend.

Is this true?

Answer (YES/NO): NO